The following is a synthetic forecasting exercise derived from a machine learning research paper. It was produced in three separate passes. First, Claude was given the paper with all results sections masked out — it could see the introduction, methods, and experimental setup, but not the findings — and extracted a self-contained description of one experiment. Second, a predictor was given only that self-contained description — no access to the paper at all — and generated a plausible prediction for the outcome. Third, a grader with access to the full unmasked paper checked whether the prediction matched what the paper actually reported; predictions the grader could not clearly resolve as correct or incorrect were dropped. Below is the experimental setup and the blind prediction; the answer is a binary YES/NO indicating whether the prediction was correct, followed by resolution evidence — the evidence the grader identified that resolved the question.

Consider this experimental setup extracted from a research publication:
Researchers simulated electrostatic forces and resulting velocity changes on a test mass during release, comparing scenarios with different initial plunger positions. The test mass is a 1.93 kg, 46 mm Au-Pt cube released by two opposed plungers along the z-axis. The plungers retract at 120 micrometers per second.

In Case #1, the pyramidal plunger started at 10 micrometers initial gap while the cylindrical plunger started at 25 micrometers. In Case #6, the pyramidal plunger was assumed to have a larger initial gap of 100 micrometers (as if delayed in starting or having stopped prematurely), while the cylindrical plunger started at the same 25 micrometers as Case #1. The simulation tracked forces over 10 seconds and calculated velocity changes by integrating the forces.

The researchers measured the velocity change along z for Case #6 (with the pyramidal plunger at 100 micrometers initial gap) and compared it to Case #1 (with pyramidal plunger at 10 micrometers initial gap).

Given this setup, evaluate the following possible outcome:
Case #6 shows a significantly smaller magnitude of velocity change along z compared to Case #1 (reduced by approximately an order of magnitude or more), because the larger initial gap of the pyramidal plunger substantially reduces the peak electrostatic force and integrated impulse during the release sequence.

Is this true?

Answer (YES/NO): NO